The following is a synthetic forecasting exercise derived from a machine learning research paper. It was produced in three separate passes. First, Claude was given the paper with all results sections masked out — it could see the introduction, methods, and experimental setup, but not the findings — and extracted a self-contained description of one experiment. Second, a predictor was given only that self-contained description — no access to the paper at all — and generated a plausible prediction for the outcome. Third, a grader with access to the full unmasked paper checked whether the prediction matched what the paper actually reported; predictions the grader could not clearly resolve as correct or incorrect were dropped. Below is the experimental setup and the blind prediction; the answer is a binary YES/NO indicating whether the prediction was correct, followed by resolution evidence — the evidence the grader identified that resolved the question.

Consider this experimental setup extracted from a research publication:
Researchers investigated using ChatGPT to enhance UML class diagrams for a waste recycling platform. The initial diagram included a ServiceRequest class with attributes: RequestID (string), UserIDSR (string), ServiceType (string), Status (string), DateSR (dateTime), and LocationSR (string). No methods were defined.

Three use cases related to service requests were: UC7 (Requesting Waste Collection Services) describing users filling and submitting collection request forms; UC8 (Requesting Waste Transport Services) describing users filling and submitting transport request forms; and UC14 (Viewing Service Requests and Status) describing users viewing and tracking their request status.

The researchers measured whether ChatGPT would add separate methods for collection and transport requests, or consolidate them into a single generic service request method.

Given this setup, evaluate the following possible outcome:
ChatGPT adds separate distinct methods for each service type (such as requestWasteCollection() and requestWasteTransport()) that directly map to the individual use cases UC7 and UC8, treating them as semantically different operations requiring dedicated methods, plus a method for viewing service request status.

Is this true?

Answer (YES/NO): YES